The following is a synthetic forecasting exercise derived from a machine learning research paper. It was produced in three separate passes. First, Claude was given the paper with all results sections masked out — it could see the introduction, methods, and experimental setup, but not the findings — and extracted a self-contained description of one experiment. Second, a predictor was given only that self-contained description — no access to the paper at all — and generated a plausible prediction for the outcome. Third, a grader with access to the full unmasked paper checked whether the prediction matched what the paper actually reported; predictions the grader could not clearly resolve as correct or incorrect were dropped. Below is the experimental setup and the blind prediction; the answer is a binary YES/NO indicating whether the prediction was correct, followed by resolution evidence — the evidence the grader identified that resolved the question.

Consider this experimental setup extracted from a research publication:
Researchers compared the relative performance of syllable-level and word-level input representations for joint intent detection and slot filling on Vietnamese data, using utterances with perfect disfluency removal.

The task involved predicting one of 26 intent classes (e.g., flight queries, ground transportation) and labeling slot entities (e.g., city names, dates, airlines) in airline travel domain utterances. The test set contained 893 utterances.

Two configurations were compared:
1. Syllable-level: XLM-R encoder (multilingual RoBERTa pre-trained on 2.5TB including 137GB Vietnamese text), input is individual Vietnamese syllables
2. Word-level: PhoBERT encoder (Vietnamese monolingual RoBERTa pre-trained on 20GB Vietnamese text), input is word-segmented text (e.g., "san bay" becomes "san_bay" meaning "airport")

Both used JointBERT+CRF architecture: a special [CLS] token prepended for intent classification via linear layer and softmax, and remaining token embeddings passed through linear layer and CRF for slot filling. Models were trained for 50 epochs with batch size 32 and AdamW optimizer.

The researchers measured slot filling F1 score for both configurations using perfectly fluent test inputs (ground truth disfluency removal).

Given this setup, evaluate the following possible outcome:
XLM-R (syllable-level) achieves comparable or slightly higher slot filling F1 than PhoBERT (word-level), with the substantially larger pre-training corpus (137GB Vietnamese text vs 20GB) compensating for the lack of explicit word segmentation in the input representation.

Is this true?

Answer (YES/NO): NO